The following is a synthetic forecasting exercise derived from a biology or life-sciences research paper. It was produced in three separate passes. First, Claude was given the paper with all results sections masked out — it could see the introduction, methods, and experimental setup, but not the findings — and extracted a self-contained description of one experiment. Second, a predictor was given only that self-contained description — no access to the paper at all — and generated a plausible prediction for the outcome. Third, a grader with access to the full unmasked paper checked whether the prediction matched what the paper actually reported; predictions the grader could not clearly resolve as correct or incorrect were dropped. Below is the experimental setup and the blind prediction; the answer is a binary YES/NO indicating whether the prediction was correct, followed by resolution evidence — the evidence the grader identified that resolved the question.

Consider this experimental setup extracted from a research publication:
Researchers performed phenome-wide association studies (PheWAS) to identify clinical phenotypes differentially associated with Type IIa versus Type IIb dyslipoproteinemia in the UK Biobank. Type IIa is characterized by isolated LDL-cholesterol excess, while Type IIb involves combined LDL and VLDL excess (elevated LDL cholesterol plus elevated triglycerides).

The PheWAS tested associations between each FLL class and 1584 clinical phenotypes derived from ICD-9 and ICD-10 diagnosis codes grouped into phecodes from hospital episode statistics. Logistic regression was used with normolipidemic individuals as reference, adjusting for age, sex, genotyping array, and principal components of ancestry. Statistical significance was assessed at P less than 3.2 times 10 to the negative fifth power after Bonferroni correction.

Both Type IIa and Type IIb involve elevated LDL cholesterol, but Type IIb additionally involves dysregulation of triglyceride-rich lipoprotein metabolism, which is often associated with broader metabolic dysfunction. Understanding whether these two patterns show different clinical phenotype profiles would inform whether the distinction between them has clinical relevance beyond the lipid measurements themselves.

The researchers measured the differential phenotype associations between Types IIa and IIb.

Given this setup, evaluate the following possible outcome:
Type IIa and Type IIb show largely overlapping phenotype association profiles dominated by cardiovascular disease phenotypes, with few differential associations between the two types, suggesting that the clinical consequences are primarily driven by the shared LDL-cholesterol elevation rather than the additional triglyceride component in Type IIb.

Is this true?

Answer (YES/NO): NO